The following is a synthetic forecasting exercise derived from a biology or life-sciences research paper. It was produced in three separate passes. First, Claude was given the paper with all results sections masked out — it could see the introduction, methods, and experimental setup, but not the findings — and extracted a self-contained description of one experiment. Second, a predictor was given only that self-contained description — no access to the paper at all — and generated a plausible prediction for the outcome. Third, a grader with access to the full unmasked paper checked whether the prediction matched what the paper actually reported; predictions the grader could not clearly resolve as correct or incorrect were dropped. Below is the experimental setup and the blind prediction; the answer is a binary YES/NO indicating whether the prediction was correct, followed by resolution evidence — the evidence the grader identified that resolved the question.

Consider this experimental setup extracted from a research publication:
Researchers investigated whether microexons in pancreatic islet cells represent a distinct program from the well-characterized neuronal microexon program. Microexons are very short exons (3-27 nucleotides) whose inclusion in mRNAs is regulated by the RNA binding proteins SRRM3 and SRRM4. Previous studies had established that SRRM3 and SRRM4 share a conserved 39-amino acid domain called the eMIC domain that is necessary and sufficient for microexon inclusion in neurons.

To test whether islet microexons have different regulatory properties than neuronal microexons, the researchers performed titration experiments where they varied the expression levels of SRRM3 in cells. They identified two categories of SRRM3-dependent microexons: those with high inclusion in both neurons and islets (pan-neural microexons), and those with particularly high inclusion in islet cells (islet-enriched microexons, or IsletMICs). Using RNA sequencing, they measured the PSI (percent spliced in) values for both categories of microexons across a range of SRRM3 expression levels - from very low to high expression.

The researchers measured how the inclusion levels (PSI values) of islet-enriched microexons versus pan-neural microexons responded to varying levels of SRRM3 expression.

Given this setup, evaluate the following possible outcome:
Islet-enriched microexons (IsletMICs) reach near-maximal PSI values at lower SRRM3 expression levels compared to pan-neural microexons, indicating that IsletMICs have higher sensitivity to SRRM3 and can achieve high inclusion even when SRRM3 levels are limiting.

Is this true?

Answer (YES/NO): YES